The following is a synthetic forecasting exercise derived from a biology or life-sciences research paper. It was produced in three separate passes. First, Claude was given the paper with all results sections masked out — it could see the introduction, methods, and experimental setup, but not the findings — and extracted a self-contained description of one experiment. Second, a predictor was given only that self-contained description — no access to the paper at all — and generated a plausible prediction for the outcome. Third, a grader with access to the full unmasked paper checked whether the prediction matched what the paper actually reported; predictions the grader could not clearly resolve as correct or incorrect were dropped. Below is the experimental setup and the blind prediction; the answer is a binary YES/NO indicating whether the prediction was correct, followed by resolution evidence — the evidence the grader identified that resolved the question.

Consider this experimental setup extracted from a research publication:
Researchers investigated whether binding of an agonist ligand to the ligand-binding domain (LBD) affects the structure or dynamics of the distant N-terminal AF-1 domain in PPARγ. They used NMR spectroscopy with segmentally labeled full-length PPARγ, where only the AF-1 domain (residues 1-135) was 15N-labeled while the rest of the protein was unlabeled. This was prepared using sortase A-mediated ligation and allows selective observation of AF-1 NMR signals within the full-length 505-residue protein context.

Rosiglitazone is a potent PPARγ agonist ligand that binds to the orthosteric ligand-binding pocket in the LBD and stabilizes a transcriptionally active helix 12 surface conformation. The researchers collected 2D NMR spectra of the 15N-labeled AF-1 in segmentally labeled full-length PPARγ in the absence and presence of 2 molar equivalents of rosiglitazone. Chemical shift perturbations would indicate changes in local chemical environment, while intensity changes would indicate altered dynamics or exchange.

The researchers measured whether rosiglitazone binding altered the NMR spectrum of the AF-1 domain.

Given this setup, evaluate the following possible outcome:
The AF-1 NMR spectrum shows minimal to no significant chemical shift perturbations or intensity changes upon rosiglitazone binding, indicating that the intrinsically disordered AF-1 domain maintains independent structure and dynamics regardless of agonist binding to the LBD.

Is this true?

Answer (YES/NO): NO